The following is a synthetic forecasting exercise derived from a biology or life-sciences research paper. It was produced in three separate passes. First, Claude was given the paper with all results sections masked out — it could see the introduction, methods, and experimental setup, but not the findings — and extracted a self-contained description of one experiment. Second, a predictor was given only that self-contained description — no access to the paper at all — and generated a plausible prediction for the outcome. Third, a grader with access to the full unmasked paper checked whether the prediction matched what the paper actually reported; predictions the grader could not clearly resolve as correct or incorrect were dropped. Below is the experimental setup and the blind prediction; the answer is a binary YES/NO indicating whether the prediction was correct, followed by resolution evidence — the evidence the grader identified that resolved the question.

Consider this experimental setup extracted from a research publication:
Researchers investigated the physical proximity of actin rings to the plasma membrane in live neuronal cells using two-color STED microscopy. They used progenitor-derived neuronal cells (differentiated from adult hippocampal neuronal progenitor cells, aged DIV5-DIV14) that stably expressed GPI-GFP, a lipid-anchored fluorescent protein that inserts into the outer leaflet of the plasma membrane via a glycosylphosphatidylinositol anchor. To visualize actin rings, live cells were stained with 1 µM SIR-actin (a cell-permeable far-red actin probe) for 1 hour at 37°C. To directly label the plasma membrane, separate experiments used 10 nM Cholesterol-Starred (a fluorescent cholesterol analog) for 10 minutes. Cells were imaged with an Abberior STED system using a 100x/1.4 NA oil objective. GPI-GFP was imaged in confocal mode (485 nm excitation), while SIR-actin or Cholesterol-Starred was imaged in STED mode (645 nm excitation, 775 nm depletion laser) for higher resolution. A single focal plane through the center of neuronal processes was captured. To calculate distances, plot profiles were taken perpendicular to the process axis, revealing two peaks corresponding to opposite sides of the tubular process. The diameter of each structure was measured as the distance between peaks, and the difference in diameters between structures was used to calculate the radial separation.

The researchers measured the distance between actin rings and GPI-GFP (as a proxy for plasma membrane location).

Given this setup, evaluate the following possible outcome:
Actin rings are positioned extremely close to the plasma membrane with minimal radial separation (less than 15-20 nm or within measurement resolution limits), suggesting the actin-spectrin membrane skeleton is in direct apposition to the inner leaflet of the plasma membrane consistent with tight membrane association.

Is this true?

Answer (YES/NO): NO